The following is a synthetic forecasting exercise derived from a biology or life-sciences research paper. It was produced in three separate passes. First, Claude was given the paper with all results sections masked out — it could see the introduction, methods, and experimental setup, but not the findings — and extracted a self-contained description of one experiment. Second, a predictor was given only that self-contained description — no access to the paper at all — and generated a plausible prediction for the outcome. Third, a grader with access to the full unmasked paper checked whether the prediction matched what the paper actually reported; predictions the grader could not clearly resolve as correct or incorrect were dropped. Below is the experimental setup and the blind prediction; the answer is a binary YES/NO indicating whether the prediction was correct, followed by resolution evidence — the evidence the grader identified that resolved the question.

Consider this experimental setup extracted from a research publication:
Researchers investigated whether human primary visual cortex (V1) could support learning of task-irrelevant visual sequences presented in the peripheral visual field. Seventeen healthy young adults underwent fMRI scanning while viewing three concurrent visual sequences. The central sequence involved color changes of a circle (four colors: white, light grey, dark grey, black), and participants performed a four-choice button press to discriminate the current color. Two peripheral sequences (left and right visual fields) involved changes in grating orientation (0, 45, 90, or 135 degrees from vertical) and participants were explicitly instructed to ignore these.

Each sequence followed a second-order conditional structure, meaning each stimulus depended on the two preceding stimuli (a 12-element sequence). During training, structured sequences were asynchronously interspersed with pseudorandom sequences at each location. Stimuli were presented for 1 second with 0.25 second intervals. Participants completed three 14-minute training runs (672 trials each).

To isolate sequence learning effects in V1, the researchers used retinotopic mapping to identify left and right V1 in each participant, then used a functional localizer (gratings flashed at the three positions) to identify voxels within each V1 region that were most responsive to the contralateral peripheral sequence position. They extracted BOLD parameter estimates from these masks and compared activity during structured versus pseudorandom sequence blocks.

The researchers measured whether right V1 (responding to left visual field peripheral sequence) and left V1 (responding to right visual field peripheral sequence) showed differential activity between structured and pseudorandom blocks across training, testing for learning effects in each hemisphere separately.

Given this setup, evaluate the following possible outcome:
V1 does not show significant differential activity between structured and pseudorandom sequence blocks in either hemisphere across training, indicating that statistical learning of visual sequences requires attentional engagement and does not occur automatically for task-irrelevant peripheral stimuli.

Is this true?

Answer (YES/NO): NO